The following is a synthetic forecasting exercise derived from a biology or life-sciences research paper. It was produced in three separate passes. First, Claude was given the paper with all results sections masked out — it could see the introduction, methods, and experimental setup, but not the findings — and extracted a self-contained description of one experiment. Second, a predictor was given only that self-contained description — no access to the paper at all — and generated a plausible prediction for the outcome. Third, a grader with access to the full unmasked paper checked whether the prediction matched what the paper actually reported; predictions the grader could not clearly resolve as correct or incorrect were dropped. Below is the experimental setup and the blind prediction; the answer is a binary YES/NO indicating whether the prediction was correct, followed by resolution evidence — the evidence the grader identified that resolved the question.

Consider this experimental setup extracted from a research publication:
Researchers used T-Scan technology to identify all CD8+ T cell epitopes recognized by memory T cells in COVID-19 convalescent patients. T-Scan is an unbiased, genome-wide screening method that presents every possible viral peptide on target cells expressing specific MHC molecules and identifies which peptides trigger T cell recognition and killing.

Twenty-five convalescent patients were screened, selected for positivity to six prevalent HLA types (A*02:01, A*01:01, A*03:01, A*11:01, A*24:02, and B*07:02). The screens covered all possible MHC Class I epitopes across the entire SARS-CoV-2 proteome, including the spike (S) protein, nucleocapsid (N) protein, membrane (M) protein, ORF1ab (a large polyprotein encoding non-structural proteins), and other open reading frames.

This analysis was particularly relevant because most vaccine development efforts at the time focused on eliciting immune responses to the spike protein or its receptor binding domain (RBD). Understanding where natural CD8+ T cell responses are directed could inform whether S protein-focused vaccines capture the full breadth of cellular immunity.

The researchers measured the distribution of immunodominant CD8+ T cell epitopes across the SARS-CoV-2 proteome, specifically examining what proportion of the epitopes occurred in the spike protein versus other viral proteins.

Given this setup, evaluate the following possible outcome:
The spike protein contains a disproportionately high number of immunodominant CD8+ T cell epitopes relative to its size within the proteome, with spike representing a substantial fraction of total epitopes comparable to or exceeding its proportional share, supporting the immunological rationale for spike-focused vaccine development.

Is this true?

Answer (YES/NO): NO